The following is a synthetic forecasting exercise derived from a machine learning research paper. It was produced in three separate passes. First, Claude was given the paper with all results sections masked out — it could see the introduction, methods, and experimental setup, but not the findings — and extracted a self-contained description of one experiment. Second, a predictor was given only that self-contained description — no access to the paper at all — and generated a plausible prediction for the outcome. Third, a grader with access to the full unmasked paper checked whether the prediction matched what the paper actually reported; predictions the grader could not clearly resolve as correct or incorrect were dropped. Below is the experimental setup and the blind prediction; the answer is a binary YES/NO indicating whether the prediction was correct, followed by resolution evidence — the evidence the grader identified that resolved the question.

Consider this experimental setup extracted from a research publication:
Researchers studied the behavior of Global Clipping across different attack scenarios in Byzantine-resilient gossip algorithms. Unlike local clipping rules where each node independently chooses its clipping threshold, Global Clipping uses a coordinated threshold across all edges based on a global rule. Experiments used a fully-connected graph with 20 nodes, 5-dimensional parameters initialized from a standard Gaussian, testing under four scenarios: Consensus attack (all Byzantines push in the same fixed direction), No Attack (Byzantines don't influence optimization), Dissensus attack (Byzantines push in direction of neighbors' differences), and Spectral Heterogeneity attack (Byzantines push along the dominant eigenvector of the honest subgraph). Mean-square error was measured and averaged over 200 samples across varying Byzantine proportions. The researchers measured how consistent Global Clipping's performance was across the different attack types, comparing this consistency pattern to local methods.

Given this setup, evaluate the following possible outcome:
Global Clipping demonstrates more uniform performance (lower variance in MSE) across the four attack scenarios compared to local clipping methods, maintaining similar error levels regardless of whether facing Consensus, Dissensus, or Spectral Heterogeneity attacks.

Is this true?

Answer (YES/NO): YES